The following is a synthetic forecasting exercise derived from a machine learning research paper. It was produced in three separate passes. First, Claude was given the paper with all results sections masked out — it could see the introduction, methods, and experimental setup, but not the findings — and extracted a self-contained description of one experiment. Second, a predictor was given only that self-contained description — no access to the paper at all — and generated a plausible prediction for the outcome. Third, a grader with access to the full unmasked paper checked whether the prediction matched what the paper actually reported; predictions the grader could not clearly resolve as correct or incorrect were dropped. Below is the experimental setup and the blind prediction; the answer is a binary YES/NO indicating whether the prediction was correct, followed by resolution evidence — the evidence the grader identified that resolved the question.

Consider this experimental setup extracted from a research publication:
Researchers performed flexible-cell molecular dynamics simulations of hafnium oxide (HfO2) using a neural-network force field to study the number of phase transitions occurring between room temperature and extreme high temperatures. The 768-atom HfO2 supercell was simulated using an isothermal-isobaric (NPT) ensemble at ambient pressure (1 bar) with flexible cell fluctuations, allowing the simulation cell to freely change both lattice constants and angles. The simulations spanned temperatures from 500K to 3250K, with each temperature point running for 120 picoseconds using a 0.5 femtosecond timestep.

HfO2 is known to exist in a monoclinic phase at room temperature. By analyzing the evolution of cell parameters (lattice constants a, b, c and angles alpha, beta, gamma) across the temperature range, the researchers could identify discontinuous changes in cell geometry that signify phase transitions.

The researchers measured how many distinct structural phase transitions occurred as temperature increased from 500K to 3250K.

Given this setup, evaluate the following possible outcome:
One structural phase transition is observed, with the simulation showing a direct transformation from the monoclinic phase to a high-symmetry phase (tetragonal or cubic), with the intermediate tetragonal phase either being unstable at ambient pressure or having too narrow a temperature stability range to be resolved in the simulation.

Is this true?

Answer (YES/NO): NO